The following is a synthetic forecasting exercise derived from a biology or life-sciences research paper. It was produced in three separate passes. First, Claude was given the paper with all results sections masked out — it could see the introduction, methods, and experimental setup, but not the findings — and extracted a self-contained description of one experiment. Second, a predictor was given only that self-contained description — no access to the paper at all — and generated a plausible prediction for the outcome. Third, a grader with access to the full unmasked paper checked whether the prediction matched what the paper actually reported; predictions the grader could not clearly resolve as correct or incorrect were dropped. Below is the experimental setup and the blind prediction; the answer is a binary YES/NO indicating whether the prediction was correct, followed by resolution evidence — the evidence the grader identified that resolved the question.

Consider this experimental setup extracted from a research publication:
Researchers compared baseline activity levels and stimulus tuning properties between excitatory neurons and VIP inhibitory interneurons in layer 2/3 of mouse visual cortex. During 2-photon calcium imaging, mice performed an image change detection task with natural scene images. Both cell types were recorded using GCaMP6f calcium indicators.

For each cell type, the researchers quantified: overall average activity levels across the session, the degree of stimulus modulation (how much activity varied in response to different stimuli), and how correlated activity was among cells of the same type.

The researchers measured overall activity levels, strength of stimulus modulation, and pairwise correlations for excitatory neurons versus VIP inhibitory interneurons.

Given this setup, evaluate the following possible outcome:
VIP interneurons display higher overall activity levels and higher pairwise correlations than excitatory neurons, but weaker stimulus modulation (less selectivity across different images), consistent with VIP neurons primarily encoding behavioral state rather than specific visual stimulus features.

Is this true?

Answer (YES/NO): YES